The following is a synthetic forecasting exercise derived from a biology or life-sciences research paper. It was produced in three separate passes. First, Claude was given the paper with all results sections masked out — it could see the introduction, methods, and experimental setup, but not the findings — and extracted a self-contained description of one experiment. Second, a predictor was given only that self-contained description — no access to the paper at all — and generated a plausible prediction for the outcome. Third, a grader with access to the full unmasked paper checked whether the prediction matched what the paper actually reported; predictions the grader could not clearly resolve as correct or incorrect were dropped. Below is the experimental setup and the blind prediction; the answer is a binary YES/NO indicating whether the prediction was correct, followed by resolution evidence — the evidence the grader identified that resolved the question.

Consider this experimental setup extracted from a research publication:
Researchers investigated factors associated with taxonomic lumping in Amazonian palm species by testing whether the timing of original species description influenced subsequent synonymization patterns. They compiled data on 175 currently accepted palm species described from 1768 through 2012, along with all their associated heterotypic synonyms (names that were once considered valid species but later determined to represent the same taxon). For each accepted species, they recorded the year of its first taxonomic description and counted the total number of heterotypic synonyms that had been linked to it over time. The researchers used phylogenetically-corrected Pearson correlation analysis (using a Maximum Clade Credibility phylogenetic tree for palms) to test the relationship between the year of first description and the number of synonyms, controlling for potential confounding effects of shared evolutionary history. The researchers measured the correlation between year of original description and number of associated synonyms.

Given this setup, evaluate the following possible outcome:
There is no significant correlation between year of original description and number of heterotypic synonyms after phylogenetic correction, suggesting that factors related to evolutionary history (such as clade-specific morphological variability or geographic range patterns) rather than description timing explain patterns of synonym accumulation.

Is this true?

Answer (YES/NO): NO